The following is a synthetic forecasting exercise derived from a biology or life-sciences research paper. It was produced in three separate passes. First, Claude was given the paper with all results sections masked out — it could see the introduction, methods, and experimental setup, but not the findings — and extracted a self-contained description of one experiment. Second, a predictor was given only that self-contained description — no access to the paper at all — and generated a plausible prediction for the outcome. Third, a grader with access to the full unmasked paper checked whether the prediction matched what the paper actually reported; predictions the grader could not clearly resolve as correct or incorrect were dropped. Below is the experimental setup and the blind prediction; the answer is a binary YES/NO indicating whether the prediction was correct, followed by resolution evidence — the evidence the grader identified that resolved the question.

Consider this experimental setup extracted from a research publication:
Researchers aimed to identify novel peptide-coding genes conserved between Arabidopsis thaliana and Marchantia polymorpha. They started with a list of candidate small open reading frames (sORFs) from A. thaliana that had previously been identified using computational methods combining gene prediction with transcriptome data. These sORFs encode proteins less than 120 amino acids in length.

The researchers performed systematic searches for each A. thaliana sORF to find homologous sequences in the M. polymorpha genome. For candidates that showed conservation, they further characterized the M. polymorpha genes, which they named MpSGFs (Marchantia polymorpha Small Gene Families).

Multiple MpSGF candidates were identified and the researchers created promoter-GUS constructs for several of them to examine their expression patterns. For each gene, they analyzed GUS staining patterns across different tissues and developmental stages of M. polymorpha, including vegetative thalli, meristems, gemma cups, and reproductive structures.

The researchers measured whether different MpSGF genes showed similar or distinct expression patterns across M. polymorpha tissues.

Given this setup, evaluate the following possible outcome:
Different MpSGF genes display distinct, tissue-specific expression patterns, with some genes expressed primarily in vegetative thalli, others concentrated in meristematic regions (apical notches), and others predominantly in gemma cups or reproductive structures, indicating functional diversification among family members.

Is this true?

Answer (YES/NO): NO